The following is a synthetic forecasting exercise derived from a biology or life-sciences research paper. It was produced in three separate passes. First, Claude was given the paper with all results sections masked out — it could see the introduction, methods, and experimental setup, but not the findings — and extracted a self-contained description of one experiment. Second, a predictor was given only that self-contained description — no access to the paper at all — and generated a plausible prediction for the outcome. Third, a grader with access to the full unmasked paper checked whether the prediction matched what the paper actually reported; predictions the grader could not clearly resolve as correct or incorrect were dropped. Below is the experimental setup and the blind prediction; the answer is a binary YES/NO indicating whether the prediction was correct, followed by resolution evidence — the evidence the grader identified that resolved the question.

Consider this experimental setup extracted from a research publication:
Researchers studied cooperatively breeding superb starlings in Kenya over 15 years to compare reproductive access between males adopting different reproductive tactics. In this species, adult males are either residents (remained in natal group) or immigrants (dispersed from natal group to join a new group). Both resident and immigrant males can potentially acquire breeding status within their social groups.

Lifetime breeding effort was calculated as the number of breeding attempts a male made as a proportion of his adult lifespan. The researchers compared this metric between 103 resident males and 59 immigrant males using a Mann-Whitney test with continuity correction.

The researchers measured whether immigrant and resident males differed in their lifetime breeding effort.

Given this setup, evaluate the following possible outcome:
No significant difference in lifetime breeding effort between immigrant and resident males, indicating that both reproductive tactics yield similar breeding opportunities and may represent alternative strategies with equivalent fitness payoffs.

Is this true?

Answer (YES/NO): NO